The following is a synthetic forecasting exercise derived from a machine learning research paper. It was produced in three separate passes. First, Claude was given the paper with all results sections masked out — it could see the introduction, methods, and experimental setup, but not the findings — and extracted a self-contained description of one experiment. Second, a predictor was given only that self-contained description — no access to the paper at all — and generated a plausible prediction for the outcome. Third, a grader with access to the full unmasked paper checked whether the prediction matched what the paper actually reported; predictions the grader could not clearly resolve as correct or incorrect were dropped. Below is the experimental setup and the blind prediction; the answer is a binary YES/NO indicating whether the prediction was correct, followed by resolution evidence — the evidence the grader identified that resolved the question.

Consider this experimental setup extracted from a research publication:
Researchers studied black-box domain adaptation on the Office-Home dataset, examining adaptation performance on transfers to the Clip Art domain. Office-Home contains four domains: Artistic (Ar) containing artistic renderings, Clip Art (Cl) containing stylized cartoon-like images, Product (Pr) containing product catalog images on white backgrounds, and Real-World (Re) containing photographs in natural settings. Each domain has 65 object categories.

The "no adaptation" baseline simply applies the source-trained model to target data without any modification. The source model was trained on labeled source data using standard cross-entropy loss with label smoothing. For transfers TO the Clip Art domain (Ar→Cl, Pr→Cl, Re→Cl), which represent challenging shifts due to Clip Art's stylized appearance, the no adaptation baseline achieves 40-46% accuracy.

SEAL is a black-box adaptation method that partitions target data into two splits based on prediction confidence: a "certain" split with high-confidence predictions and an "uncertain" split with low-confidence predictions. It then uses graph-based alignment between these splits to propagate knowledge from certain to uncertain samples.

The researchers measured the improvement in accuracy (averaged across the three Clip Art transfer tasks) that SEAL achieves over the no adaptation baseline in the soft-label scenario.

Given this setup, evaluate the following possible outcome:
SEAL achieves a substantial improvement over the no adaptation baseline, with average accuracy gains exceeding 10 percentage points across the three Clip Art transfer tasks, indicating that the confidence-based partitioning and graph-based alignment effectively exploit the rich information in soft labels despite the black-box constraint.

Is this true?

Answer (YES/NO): YES